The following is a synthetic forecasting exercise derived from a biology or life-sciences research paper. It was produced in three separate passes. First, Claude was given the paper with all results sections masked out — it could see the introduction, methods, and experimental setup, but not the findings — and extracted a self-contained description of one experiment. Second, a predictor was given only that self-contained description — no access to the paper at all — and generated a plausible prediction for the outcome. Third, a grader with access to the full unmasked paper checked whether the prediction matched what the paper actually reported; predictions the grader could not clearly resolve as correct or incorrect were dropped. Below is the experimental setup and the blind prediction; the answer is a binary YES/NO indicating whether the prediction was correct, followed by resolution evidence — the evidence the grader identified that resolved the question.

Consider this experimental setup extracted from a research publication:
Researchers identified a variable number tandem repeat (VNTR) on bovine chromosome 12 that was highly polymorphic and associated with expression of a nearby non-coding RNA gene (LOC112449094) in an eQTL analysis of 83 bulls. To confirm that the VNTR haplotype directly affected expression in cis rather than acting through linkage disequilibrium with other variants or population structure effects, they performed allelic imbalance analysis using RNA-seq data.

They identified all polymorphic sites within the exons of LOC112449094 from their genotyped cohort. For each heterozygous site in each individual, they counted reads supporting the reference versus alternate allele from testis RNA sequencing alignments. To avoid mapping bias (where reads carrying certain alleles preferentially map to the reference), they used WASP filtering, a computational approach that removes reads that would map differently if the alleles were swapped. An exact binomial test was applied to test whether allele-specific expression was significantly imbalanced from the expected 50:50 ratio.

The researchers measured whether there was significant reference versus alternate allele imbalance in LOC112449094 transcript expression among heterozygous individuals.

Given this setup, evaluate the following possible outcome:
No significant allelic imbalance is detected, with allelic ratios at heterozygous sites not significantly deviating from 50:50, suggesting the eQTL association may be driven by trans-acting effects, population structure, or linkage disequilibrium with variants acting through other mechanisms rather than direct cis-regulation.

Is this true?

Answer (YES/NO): NO